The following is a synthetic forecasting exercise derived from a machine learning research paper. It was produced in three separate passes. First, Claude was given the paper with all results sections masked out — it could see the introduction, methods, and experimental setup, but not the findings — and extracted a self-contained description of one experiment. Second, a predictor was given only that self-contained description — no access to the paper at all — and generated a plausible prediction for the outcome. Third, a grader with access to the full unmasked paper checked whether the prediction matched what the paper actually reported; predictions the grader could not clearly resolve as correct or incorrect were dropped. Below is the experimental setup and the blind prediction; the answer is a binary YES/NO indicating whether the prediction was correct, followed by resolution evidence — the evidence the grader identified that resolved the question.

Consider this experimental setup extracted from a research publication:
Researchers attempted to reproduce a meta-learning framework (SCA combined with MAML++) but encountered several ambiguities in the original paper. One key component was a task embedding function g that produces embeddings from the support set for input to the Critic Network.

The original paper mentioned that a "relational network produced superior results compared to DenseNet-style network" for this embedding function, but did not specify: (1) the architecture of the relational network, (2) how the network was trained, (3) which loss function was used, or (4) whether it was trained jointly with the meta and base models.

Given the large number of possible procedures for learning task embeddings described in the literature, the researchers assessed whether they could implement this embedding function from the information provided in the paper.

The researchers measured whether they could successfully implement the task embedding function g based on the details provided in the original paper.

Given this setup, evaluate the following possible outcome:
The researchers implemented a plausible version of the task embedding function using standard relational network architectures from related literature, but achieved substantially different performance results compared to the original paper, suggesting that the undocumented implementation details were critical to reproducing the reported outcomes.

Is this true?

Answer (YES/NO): NO